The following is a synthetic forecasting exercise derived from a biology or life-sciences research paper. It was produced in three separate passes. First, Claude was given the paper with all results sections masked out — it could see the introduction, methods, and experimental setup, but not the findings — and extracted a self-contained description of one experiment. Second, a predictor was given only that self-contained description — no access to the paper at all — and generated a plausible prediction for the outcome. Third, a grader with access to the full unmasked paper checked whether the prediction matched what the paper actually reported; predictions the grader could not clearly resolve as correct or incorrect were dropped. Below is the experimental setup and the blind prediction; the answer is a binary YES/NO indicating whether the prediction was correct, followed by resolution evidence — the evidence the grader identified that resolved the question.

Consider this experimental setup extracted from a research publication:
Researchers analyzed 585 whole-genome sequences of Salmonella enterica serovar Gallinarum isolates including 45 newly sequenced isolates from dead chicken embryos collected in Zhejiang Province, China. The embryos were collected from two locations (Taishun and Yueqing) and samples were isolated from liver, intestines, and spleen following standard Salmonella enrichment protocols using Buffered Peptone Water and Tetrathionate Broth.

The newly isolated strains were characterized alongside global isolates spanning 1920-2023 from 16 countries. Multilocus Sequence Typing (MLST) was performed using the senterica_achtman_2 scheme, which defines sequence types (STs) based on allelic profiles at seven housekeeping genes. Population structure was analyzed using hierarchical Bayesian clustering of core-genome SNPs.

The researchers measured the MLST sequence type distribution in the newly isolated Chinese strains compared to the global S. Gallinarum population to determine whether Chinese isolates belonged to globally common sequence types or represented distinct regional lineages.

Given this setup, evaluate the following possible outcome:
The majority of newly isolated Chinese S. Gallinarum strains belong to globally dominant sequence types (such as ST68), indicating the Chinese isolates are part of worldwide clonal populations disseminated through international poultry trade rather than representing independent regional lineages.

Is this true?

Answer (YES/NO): NO